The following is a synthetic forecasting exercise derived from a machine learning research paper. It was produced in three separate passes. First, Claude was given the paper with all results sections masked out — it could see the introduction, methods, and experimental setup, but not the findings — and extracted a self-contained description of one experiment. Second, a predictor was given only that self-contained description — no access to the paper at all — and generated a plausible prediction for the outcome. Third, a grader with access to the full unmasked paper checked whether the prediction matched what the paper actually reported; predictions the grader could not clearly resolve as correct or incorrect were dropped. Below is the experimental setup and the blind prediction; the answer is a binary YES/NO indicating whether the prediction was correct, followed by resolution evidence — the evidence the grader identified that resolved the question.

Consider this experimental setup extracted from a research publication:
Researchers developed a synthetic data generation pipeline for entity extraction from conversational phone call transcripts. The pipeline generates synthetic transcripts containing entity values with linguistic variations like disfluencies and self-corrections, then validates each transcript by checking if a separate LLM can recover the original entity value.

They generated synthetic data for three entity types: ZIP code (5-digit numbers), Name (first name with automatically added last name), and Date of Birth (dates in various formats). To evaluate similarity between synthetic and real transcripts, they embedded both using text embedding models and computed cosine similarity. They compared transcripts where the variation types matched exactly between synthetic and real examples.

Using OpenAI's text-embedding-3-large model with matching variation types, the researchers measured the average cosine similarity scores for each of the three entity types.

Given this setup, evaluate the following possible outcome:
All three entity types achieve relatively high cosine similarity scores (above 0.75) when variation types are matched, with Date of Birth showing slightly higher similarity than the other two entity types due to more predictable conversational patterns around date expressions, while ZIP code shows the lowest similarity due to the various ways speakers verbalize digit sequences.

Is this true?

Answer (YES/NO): NO